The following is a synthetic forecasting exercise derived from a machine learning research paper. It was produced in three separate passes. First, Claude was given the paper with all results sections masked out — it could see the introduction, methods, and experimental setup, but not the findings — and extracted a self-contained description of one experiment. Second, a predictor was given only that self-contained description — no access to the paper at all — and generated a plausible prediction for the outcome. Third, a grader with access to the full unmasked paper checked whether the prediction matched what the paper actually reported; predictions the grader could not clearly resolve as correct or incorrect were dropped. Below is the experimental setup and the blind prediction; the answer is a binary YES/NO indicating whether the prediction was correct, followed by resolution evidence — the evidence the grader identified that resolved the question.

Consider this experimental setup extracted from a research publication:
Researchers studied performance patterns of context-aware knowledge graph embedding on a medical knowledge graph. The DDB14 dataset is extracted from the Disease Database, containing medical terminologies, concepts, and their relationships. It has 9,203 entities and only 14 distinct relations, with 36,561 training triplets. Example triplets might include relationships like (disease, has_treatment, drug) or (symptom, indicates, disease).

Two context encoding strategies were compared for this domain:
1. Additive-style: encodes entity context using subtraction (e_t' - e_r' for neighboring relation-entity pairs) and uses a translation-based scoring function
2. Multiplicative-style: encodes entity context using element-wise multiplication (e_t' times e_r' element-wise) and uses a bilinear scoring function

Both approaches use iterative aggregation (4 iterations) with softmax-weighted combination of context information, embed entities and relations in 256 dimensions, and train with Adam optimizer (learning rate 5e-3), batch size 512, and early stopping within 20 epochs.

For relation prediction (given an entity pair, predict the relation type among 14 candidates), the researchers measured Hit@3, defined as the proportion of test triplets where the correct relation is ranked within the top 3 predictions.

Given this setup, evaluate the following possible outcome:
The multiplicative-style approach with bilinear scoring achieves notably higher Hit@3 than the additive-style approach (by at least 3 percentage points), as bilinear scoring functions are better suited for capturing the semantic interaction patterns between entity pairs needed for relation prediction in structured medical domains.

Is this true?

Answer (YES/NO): NO